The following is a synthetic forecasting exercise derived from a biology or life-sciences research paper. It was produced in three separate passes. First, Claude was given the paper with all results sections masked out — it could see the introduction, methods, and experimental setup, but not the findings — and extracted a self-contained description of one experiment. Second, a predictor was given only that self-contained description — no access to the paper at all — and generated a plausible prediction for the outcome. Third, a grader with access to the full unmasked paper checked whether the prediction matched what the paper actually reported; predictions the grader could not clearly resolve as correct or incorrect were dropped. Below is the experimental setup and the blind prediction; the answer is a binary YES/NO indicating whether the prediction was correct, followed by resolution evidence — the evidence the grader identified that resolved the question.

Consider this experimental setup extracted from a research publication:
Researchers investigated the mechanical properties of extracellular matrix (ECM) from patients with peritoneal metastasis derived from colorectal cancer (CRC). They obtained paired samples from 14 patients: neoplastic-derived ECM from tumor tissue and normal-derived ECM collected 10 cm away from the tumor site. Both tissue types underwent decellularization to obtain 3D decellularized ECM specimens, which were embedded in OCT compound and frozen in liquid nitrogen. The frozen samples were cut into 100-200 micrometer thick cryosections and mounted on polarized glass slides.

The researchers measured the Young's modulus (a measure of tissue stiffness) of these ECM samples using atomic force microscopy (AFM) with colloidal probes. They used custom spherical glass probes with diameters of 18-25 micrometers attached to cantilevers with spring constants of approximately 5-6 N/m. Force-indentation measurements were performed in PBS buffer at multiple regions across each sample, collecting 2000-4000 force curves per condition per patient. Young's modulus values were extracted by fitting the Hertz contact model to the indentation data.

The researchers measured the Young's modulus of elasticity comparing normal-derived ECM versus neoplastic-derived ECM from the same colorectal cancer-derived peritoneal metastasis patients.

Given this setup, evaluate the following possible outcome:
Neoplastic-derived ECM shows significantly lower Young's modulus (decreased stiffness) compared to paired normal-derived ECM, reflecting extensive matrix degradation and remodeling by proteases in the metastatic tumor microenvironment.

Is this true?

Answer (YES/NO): NO